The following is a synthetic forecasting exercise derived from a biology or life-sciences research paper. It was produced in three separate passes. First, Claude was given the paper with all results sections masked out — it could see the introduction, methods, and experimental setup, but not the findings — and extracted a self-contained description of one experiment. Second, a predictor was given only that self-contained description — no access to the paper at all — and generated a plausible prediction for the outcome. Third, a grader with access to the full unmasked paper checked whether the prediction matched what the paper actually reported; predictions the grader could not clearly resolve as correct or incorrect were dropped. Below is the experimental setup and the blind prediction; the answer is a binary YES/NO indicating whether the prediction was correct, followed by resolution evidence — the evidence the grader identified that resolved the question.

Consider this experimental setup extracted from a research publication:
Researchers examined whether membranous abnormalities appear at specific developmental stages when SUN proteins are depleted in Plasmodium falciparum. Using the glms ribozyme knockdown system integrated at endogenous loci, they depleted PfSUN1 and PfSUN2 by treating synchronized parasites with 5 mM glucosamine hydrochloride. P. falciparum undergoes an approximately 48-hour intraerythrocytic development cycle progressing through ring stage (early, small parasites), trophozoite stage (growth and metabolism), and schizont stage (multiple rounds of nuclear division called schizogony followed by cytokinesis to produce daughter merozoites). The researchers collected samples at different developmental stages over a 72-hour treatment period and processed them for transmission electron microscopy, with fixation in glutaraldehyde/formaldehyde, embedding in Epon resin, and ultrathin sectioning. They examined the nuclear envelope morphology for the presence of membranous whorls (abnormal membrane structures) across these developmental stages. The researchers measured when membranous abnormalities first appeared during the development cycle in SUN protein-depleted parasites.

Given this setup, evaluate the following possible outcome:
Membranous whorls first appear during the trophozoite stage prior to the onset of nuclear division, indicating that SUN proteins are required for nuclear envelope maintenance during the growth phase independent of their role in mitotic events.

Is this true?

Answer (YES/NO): YES